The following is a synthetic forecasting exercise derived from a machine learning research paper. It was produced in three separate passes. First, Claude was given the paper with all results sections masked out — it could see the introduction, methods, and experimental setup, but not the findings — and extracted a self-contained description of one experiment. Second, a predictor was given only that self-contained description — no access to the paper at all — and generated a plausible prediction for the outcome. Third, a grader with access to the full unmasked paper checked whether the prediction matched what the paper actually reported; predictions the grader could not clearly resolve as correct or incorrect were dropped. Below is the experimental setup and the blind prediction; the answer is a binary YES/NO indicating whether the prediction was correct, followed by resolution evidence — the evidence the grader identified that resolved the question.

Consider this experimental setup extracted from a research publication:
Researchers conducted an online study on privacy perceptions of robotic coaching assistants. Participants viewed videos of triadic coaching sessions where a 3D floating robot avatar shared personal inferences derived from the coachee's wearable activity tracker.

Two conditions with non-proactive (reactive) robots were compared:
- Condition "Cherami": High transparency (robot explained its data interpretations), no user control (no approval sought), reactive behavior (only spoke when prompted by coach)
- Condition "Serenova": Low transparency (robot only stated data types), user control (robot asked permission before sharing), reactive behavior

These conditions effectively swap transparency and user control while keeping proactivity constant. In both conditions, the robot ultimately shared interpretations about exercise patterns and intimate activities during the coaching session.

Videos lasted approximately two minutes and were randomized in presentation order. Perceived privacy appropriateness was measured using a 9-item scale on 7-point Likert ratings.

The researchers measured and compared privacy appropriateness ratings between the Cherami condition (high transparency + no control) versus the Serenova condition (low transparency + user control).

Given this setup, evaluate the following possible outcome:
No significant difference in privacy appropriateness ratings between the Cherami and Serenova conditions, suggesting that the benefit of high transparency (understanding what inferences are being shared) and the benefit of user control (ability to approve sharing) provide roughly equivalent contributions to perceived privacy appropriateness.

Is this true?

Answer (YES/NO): NO